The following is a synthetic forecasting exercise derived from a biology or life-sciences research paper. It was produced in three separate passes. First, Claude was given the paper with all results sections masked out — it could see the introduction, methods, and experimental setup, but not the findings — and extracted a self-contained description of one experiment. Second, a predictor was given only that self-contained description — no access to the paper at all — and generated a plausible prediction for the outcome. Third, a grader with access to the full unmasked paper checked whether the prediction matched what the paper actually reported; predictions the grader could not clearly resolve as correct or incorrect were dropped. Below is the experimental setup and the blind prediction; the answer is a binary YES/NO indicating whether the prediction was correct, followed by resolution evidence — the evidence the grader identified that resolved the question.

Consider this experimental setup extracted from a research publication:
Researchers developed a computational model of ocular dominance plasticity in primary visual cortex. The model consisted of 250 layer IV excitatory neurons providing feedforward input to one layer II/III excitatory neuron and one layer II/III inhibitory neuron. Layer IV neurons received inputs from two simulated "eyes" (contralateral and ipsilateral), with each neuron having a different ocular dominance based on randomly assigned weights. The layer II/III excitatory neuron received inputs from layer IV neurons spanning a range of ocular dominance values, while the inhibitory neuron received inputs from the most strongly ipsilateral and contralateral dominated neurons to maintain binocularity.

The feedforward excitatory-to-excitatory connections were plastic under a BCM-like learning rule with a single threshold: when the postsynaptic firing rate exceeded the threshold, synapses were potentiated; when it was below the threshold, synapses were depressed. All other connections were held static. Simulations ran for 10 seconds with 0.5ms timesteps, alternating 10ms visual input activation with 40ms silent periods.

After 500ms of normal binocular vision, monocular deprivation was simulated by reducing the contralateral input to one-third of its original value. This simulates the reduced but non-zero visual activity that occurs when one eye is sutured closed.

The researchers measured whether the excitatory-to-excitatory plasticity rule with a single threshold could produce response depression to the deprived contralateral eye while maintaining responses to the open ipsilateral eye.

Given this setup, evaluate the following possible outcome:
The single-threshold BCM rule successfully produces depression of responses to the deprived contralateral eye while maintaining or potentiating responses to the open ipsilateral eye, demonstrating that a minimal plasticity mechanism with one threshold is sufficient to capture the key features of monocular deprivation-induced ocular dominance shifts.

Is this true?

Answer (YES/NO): NO